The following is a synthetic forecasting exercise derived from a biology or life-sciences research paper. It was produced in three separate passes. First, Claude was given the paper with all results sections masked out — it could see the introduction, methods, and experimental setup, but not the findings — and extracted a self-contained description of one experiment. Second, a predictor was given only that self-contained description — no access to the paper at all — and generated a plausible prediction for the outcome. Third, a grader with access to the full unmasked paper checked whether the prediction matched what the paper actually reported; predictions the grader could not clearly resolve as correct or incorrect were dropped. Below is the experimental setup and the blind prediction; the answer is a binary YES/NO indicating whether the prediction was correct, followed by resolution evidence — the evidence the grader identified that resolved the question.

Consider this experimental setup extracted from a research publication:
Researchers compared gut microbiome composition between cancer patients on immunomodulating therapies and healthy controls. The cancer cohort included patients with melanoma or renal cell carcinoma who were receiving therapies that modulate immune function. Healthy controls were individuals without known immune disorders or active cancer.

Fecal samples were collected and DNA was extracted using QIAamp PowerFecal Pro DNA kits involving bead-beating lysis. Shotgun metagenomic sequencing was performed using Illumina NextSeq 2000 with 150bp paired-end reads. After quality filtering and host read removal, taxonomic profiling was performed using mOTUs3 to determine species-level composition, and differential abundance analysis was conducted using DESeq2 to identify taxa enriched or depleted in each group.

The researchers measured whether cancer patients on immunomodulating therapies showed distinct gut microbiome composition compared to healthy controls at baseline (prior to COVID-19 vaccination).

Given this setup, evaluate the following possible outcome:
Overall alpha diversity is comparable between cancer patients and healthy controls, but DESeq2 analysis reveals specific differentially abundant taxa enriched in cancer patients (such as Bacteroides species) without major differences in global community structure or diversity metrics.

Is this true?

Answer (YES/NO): NO